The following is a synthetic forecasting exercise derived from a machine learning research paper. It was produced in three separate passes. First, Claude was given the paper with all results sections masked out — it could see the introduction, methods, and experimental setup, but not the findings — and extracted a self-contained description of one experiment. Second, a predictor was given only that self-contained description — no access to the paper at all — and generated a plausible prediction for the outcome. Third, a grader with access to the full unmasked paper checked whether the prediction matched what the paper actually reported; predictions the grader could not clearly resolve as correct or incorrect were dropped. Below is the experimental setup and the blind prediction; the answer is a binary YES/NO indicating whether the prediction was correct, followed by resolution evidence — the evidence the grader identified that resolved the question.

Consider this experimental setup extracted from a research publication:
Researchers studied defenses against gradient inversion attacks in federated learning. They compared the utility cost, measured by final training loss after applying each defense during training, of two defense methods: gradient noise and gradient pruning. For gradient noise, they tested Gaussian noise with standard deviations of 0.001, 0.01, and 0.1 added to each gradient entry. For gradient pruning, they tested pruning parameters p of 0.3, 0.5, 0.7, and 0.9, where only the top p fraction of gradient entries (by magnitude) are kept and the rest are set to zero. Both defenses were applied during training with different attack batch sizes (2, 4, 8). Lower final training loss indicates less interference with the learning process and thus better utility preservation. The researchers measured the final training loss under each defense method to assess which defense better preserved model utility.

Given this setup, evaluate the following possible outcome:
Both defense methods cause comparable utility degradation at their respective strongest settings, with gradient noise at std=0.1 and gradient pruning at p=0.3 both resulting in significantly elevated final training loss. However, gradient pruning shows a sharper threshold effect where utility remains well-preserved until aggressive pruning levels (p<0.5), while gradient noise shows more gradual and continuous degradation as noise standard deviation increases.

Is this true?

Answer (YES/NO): NO